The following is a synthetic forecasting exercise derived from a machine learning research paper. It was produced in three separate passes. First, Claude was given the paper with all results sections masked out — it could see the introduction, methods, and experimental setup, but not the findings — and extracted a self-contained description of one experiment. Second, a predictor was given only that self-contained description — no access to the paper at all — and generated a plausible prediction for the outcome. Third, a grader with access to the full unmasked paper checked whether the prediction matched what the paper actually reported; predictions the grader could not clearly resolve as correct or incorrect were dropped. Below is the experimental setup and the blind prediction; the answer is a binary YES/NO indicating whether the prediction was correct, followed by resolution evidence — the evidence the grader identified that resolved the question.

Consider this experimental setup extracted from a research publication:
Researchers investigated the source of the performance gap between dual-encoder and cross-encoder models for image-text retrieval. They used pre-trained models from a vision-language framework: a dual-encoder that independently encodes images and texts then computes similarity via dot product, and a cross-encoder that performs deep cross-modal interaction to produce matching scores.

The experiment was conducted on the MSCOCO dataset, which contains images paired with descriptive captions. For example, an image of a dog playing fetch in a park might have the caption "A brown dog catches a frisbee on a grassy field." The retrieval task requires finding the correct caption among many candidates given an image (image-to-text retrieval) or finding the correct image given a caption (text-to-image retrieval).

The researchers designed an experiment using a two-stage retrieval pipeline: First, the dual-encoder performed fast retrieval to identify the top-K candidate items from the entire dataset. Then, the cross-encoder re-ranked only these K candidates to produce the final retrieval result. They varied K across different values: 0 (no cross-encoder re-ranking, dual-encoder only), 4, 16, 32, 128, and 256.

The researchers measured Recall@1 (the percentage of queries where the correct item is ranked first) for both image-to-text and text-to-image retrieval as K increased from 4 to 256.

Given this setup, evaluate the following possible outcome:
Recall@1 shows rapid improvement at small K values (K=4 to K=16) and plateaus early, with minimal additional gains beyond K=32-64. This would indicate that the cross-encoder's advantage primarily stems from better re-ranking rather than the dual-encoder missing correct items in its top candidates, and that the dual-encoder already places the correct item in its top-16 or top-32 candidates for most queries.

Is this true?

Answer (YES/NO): YES